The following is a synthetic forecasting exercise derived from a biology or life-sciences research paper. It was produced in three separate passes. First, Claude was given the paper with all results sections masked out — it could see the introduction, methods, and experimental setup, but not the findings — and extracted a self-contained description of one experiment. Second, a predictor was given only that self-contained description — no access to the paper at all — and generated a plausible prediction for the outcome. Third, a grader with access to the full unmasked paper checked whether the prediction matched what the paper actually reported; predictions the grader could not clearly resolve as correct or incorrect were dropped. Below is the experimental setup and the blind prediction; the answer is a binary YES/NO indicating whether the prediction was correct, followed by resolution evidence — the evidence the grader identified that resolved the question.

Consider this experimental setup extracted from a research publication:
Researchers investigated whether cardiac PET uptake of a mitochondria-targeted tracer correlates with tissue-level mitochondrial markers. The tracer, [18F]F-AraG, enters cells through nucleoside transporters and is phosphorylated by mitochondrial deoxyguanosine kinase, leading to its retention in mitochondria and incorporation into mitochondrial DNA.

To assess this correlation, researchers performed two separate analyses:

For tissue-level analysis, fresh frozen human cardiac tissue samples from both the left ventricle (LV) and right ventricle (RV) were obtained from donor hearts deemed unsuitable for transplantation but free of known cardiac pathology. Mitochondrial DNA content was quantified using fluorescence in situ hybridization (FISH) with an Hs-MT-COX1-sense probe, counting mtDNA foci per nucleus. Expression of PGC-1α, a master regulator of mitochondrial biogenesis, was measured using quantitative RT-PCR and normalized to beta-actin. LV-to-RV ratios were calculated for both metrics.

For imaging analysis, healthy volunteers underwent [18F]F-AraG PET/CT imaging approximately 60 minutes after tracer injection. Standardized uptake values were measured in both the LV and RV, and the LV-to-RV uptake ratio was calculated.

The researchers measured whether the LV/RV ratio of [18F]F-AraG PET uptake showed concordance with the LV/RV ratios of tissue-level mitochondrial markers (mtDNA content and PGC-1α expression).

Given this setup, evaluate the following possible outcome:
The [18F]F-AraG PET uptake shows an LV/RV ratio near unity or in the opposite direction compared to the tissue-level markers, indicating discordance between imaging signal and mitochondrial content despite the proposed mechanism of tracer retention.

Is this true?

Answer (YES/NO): NO